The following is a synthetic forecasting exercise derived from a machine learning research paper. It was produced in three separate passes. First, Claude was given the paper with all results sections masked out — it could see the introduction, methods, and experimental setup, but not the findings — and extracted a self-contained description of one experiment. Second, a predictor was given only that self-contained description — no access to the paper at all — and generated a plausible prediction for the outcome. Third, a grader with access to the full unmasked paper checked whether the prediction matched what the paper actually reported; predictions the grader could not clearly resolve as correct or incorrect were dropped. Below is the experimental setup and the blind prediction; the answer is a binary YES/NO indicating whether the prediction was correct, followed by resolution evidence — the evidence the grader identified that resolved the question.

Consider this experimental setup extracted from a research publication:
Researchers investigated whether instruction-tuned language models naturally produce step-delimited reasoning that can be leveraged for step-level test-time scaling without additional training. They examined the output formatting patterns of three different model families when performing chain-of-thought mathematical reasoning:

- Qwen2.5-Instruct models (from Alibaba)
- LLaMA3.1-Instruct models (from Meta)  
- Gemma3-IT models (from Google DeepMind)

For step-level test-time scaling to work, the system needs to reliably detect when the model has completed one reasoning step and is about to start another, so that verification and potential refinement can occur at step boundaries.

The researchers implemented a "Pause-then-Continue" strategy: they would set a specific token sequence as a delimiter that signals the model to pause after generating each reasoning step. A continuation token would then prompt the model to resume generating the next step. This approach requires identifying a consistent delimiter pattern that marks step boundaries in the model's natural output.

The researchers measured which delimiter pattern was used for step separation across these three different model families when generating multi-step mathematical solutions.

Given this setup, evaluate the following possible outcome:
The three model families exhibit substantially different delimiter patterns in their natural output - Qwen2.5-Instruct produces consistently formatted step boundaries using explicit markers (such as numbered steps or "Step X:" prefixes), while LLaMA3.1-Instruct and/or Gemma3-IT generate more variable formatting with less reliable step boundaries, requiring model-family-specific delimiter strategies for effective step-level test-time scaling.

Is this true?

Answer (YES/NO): NO